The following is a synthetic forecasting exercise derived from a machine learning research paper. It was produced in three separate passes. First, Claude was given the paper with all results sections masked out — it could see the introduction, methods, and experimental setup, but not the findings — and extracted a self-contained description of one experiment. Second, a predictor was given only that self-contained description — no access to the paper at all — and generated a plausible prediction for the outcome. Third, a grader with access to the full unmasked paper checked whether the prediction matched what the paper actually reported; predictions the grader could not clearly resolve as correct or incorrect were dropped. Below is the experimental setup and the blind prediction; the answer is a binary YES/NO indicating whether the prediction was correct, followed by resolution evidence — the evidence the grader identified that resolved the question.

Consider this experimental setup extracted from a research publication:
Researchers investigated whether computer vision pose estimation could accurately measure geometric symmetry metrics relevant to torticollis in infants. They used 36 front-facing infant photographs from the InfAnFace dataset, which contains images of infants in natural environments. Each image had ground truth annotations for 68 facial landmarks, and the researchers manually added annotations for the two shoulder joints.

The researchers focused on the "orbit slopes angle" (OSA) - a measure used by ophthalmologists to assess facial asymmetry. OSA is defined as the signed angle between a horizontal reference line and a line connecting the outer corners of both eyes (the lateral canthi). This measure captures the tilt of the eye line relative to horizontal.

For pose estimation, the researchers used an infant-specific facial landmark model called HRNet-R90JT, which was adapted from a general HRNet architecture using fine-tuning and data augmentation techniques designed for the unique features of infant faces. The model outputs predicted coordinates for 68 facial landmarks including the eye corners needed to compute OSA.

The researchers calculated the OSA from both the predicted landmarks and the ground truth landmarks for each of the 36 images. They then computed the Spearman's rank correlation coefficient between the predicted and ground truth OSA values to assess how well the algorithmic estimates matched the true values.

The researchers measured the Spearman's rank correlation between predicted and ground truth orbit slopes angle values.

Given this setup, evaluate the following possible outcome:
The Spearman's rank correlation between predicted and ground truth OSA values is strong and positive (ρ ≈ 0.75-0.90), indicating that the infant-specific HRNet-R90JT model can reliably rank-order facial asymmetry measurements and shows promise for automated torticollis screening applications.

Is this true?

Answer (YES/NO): NO